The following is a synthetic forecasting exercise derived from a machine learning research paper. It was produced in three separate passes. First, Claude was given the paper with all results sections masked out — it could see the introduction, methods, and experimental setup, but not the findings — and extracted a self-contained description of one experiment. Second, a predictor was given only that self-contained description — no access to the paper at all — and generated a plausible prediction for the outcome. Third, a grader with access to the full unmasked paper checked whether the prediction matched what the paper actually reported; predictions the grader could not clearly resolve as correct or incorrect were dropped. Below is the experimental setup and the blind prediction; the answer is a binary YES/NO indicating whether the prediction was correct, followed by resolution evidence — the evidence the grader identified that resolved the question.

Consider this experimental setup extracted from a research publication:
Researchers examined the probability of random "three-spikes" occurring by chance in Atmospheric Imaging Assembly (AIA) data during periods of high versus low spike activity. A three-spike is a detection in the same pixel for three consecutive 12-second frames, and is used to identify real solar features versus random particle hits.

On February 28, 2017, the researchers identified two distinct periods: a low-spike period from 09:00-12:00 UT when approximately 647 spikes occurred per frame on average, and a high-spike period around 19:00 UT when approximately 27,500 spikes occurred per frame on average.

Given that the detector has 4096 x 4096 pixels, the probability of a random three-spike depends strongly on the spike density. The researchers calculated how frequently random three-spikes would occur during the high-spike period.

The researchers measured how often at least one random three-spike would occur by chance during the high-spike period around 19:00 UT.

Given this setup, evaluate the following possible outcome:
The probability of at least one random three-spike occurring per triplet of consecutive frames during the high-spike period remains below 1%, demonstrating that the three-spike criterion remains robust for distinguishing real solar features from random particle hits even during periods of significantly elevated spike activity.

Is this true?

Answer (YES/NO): NO